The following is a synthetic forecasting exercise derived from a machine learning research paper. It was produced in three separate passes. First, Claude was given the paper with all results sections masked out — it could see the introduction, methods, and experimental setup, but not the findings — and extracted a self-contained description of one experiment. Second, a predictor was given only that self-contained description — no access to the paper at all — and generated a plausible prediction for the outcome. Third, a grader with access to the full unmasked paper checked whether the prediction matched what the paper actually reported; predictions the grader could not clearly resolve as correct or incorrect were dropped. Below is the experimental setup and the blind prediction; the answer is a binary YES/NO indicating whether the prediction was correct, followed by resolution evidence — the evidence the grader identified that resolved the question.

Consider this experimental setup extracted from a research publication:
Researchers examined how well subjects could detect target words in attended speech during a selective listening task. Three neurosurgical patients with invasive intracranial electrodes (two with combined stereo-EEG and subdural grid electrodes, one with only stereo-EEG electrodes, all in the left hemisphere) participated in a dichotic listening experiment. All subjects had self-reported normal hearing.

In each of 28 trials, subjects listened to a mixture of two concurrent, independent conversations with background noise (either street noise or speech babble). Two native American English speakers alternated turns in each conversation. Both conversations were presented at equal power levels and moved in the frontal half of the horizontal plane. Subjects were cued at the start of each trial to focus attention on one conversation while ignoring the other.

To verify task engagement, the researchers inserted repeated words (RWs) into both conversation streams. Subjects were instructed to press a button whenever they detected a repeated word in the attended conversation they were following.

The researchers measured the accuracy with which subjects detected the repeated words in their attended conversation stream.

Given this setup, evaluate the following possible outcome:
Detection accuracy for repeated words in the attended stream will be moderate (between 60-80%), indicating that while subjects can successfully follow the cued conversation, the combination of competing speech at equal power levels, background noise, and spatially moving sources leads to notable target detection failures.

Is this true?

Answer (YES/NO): YES